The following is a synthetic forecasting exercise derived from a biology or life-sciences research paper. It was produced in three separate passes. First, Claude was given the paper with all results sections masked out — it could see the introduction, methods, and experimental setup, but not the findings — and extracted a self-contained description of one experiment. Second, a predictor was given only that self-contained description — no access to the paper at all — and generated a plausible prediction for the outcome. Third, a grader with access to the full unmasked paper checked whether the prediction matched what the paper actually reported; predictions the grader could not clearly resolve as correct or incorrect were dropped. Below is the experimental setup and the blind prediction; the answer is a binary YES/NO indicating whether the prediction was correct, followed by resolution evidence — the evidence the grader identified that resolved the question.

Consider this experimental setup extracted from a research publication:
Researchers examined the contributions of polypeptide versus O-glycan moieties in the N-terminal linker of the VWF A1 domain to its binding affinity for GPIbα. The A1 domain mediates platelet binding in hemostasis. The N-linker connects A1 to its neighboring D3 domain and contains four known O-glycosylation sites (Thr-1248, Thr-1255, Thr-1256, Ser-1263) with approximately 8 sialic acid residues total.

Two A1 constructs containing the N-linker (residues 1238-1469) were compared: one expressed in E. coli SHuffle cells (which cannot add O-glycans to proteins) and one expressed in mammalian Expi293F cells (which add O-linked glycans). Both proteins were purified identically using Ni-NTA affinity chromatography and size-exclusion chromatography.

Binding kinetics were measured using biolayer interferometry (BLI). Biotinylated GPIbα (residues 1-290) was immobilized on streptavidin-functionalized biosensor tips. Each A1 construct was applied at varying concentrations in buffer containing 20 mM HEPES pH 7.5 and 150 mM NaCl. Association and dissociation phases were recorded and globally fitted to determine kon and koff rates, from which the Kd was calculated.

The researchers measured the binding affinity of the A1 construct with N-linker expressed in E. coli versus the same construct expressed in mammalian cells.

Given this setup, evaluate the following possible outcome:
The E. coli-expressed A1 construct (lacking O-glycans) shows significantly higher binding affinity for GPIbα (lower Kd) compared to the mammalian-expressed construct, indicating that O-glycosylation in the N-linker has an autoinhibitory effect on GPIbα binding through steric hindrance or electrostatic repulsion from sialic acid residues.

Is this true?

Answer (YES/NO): YES